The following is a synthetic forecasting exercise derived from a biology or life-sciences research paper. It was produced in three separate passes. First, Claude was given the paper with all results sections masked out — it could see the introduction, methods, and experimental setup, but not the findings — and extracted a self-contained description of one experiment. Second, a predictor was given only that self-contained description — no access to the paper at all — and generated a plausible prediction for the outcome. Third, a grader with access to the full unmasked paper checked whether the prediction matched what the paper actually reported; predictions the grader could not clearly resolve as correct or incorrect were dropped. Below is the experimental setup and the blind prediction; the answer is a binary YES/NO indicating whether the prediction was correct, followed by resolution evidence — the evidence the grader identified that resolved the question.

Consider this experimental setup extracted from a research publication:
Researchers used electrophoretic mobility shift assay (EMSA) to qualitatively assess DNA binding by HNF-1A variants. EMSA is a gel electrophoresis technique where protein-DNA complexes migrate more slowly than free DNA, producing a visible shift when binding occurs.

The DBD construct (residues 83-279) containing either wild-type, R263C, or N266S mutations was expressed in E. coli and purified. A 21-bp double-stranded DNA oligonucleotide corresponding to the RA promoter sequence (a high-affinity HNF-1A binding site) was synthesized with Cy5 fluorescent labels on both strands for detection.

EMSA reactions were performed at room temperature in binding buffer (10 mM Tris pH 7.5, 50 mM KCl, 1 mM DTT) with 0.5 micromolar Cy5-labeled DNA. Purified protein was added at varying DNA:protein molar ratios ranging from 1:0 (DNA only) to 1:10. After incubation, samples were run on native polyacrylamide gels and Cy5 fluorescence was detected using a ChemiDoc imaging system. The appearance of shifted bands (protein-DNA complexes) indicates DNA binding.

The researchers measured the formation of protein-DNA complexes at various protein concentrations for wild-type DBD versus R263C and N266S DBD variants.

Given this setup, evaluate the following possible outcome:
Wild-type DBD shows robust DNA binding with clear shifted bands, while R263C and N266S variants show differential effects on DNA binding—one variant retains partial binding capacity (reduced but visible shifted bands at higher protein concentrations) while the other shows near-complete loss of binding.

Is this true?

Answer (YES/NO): NO